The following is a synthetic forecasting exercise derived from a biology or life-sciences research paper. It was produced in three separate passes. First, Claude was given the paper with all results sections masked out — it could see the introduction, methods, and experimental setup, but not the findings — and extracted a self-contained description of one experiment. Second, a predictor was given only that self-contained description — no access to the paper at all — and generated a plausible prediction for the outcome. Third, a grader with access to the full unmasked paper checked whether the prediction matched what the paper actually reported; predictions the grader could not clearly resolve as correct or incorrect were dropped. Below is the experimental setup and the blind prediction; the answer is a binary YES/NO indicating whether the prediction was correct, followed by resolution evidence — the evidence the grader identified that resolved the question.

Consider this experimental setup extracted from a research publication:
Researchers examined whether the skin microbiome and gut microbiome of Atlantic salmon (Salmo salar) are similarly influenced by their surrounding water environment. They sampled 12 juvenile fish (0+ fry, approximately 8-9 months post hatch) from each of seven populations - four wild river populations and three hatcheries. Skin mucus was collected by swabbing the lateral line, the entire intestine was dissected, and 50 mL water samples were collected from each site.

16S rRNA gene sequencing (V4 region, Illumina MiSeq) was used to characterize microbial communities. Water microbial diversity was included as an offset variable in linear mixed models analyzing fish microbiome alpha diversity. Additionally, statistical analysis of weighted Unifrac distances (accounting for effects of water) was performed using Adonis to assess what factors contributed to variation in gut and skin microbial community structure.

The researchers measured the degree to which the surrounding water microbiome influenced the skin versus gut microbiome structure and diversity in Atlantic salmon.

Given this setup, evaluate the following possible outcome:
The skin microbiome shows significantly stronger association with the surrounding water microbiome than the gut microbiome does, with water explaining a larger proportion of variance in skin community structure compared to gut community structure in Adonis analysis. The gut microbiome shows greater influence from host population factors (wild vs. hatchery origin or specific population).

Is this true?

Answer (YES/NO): NO